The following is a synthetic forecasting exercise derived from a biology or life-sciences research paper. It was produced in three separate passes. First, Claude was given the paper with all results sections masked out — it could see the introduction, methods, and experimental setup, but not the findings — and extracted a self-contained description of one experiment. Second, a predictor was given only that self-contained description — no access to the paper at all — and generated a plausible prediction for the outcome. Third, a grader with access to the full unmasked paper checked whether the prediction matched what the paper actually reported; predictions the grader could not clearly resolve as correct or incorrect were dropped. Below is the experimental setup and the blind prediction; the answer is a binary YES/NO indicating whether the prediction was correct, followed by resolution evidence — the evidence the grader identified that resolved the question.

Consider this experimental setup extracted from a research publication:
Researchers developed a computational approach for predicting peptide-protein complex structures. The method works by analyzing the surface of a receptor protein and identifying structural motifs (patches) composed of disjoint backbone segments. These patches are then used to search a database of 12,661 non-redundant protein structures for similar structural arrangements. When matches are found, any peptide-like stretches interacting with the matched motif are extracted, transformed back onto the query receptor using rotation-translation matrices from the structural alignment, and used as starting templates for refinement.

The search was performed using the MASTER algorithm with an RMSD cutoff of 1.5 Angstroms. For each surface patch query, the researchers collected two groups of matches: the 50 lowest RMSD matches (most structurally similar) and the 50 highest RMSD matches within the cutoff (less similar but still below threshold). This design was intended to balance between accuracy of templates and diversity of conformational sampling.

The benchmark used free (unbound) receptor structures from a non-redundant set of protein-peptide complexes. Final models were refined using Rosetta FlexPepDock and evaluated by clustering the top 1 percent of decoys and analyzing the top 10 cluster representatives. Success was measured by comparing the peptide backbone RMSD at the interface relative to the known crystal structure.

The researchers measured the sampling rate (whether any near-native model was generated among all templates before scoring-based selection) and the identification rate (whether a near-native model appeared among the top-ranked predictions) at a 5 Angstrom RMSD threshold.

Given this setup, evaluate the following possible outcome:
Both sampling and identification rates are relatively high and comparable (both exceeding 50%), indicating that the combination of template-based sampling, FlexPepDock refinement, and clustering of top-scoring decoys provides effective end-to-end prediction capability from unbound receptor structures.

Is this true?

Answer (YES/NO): YES